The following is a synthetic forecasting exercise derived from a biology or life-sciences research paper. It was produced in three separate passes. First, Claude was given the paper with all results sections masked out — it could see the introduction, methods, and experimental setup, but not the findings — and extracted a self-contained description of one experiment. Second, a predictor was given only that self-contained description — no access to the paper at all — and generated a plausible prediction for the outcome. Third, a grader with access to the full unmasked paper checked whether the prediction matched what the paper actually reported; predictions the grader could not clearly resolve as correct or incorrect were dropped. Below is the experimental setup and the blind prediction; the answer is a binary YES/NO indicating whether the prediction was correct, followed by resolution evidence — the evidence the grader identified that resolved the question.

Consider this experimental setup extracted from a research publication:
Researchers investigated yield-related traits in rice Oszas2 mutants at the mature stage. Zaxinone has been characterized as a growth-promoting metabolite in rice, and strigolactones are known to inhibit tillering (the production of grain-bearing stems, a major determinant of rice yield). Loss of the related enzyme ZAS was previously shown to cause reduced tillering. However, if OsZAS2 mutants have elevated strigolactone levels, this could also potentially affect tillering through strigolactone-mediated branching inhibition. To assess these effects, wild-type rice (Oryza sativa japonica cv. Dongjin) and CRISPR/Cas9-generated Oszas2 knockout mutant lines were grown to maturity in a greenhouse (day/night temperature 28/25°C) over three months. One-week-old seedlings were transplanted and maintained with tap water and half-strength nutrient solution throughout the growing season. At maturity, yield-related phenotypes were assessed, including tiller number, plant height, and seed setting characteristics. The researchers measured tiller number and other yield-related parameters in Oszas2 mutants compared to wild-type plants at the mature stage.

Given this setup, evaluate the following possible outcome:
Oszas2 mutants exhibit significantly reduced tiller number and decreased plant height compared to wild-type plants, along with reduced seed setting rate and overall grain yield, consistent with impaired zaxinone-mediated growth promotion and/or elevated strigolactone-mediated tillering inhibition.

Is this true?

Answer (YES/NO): YES